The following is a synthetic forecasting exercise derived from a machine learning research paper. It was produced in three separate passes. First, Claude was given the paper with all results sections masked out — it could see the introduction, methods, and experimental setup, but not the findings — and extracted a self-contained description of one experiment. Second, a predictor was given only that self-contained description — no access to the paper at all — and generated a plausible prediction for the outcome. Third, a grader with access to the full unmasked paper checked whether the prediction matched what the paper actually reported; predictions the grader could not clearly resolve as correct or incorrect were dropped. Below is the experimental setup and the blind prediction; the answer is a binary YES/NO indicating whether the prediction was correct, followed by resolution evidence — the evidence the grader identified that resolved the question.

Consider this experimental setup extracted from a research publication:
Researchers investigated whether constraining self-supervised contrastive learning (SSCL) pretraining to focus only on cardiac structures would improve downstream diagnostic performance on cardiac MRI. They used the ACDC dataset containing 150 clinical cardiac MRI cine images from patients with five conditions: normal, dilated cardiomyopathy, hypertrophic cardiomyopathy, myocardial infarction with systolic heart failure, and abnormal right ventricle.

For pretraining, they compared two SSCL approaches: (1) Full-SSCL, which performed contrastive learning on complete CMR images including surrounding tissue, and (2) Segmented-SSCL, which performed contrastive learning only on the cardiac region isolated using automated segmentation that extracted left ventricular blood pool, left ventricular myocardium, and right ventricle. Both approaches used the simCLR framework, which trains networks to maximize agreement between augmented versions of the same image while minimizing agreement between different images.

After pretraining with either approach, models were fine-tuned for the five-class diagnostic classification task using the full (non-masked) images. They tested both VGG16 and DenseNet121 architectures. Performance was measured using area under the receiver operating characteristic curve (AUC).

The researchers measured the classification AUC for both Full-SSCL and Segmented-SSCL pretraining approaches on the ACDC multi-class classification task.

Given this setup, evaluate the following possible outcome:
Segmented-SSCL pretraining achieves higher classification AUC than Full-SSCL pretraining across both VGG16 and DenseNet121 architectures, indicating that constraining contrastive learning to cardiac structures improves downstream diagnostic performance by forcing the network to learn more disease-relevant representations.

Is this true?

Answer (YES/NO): NO